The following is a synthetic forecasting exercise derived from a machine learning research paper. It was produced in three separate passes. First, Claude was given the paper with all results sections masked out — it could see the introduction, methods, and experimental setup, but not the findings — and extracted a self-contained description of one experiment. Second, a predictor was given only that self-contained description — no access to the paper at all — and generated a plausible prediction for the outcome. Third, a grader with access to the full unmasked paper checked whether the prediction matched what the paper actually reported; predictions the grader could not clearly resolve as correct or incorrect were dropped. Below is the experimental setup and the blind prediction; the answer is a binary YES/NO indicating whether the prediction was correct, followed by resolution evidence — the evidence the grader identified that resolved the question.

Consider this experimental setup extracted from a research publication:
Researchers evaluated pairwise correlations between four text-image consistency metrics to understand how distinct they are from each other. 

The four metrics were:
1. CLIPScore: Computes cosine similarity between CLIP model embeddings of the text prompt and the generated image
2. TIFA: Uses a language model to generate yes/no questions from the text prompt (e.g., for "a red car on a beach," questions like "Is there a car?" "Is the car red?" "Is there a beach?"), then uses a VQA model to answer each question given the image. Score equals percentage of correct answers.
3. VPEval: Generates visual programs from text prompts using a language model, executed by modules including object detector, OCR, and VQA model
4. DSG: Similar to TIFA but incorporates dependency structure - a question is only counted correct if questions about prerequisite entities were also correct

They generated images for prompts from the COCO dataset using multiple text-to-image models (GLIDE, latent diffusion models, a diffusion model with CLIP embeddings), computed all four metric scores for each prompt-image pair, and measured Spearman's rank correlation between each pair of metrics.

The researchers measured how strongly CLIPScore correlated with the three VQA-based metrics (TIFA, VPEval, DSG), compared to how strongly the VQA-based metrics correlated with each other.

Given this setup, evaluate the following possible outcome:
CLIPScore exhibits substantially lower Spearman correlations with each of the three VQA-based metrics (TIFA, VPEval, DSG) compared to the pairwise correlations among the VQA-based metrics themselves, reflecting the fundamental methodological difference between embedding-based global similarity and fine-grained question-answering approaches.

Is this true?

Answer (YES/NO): YES